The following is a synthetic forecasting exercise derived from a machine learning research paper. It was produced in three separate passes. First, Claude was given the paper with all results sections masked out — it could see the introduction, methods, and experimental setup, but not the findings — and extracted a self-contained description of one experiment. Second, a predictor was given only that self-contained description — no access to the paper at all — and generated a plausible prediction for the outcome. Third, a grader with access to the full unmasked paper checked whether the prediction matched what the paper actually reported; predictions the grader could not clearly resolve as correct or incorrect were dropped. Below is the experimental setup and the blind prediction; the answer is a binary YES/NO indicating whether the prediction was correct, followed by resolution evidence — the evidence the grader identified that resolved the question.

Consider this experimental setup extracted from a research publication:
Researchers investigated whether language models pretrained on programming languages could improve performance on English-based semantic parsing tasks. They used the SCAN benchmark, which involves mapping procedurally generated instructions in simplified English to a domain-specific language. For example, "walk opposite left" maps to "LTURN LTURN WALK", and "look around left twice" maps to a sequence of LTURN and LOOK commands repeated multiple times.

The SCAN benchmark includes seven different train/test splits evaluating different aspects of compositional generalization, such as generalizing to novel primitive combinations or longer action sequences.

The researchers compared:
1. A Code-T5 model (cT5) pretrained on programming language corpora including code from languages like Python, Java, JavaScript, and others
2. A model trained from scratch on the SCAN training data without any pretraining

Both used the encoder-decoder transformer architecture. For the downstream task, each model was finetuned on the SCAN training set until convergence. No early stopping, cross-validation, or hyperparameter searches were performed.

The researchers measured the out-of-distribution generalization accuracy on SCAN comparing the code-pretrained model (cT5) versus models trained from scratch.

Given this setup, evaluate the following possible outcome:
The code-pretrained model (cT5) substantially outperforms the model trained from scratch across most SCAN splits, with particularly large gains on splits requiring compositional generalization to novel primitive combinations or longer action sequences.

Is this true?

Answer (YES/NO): NO